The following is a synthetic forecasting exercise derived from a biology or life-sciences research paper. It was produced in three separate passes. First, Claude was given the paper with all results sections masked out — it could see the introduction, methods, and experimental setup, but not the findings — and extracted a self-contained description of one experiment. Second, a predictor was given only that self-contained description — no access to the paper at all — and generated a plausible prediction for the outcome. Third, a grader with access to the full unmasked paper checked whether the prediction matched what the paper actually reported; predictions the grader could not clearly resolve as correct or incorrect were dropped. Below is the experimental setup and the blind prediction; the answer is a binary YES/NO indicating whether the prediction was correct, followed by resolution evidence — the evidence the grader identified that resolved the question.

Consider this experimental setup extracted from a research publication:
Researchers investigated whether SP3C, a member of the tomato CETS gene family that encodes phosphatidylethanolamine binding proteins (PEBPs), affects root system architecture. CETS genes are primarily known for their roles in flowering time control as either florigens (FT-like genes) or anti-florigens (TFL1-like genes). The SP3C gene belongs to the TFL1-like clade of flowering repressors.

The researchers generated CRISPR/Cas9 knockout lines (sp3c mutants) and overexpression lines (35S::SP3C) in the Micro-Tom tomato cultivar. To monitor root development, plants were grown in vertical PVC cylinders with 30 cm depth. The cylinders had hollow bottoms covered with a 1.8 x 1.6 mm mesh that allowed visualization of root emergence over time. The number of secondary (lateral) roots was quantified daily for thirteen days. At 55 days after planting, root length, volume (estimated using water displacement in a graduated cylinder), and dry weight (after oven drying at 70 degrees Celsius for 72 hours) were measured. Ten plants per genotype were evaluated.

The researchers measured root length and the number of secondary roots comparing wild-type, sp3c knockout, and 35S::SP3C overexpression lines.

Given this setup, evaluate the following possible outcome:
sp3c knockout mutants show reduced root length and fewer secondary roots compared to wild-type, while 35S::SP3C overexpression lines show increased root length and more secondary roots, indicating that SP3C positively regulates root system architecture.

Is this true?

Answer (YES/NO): NO